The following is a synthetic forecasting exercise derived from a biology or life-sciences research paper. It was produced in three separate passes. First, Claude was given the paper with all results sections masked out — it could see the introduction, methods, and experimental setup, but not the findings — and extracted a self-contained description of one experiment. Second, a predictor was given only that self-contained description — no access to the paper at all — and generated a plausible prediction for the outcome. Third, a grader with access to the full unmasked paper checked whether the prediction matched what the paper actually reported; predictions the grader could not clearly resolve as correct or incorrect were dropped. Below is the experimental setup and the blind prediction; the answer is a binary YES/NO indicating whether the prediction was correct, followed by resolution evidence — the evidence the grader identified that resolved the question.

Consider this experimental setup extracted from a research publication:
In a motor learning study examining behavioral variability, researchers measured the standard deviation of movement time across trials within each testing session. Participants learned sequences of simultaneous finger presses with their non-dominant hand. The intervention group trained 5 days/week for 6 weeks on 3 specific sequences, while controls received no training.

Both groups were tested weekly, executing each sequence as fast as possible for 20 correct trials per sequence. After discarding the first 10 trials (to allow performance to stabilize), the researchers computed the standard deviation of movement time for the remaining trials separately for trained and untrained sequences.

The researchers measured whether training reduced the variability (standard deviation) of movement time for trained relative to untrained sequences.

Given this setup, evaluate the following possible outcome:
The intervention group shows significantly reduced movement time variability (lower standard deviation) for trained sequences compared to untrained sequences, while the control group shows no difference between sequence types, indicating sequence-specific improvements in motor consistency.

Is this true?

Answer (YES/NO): NO